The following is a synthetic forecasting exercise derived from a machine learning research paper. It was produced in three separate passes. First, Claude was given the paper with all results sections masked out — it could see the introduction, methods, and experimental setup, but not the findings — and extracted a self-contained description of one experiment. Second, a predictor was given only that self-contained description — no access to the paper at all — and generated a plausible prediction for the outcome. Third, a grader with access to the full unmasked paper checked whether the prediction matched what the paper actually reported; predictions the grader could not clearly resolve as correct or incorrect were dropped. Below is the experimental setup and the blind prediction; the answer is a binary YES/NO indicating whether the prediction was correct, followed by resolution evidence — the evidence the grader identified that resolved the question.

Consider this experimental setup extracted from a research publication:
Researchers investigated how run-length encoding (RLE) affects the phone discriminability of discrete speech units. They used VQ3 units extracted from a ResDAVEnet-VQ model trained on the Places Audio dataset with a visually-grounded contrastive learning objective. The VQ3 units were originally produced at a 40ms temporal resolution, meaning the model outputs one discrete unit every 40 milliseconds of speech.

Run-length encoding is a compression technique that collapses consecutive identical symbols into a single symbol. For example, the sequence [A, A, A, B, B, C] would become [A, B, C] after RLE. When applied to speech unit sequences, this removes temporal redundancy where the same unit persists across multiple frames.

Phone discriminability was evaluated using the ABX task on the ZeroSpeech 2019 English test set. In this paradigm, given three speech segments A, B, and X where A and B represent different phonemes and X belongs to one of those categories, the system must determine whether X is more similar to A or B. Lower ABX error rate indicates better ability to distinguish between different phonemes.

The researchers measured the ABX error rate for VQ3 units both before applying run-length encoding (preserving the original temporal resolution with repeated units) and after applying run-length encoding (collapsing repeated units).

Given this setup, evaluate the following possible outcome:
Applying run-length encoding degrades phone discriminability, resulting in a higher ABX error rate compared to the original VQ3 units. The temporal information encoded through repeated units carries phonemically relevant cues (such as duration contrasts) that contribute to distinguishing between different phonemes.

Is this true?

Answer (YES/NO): YES